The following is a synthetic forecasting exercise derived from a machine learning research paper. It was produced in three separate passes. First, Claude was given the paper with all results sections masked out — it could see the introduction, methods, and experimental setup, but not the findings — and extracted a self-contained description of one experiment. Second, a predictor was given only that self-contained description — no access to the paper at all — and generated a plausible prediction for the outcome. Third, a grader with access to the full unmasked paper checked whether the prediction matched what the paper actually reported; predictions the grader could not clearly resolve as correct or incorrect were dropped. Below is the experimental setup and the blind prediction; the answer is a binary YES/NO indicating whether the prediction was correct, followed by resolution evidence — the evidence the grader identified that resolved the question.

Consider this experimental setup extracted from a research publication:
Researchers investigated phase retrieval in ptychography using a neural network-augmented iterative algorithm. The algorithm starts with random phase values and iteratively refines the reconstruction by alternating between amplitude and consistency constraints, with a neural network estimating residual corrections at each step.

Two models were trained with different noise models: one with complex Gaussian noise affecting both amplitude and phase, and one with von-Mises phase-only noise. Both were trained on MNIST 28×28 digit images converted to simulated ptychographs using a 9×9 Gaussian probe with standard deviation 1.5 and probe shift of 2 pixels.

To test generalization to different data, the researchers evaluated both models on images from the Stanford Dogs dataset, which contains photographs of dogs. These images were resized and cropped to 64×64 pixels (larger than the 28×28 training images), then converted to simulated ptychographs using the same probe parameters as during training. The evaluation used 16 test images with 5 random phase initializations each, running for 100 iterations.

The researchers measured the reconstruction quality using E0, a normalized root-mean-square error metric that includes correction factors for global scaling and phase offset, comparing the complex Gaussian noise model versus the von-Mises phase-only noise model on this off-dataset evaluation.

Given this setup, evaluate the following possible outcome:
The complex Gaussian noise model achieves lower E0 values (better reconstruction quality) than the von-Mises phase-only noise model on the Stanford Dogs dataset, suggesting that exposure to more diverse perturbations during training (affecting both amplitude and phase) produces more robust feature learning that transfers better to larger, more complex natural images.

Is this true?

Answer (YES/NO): NO